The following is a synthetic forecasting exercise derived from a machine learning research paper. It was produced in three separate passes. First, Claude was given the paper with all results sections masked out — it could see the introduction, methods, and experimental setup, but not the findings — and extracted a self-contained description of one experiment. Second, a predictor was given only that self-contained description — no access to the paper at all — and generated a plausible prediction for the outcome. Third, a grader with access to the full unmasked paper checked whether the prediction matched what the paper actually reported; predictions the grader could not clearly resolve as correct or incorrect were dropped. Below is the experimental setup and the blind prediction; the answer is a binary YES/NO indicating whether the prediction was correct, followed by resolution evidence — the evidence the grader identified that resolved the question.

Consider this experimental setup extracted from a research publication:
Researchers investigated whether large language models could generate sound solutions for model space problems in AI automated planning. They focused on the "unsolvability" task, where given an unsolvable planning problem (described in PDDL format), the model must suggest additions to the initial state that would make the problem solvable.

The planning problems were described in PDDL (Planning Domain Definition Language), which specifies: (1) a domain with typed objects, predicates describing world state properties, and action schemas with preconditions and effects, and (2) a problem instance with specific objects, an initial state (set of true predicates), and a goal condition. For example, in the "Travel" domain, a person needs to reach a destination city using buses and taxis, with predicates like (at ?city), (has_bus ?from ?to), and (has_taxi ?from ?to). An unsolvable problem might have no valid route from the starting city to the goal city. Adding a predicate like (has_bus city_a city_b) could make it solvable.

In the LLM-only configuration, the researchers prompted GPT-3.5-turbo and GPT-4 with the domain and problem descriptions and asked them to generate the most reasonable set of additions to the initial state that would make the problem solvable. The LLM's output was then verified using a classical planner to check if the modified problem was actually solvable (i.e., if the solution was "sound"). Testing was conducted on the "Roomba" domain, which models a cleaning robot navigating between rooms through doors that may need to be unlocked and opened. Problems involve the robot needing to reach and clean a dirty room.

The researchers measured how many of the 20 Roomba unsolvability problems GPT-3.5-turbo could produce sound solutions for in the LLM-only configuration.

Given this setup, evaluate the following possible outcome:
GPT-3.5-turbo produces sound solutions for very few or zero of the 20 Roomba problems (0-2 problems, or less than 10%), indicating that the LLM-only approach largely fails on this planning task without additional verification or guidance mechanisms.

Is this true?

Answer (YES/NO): YES